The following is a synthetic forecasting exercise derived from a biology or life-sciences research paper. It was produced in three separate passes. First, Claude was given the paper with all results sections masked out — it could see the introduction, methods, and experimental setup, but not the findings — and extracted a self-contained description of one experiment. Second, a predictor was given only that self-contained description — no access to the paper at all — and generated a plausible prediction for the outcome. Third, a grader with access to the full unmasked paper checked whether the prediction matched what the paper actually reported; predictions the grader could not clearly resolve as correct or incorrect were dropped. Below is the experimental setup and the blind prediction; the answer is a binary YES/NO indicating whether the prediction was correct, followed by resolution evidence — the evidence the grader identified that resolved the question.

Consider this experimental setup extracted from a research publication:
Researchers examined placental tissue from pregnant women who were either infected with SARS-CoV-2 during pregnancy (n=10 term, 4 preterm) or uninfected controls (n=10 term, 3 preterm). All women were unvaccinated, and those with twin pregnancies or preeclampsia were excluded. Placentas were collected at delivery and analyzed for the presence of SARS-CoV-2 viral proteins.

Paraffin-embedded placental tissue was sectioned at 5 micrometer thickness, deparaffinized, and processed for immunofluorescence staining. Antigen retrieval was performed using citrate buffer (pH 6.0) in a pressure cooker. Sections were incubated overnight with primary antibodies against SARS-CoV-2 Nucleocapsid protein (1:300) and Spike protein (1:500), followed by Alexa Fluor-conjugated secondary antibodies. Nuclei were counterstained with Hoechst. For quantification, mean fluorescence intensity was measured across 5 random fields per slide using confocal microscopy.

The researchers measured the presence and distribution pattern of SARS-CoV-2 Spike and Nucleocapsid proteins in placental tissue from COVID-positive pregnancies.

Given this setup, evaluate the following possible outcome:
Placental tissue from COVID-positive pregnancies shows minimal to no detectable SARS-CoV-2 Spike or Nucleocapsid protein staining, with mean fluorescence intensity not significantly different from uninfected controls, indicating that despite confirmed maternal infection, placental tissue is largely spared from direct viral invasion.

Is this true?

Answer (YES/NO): NO